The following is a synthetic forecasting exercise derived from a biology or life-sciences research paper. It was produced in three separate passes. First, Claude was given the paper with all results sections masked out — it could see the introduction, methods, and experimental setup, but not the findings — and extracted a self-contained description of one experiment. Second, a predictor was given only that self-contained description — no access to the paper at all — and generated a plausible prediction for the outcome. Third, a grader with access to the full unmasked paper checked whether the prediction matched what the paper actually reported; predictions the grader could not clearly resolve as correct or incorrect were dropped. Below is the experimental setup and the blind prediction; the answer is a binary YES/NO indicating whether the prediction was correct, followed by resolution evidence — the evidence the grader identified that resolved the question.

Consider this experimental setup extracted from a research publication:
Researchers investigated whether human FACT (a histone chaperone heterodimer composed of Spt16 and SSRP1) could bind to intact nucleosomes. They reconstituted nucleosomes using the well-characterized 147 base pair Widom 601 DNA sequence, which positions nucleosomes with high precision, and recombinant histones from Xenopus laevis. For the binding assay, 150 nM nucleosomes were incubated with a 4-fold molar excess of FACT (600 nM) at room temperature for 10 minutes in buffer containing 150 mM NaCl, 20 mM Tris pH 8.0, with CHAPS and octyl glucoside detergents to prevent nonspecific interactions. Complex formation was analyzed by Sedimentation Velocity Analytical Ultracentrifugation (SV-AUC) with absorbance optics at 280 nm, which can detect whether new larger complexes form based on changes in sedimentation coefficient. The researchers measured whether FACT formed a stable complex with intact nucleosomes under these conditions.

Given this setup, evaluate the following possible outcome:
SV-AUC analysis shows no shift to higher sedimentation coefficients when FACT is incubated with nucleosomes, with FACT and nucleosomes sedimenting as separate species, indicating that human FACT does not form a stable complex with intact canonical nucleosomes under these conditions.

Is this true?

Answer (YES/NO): YES